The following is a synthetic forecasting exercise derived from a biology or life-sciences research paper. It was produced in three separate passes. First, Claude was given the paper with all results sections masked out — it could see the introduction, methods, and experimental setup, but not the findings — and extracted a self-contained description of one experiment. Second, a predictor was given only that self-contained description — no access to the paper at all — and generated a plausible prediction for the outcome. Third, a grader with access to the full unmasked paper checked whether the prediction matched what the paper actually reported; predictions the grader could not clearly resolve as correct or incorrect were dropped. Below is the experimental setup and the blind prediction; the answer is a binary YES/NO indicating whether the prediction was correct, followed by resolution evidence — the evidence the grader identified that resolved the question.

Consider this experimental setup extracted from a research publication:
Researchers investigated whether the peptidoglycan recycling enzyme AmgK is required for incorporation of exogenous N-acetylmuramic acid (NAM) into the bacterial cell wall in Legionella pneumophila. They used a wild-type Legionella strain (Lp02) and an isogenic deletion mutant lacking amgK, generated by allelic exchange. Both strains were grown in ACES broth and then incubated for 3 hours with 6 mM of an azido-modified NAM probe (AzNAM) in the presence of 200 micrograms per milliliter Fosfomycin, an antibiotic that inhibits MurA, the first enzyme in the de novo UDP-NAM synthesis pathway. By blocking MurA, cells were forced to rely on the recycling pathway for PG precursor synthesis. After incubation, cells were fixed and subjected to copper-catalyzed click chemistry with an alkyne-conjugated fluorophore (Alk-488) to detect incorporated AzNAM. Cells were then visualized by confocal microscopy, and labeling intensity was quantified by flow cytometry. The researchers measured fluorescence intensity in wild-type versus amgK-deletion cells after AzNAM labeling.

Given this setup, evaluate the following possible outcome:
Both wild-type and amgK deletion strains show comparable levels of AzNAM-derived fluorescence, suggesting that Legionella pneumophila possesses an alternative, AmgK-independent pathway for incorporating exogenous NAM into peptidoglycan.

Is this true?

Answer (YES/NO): NO